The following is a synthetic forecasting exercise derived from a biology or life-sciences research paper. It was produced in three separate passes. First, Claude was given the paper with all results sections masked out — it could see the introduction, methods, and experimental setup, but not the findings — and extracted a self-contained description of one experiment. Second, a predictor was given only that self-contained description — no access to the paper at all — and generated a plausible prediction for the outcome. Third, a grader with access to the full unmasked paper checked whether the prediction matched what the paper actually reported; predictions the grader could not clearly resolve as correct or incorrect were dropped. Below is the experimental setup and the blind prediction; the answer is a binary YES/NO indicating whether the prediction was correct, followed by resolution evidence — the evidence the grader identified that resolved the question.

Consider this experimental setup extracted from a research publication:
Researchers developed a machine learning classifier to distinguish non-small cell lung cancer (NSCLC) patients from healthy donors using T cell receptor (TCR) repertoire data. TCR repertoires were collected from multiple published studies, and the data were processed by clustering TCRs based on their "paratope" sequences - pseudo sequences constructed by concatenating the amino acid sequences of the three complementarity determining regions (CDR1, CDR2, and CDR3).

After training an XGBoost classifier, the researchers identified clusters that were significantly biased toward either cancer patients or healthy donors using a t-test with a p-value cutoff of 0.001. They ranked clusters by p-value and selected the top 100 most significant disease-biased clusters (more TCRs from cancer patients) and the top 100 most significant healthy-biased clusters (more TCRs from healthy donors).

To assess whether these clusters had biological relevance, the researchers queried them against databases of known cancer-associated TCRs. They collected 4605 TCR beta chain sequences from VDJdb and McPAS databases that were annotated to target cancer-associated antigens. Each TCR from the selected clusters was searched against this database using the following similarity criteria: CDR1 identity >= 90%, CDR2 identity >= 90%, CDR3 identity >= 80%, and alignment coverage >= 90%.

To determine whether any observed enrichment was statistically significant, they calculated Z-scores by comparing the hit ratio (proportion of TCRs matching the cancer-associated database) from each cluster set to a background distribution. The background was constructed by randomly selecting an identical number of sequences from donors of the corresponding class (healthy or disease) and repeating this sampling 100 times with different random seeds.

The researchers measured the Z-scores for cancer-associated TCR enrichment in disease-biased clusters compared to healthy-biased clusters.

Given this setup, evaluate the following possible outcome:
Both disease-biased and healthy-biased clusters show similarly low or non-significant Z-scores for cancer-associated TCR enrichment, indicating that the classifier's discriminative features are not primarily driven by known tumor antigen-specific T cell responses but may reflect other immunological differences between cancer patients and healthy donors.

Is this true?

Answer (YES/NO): NO